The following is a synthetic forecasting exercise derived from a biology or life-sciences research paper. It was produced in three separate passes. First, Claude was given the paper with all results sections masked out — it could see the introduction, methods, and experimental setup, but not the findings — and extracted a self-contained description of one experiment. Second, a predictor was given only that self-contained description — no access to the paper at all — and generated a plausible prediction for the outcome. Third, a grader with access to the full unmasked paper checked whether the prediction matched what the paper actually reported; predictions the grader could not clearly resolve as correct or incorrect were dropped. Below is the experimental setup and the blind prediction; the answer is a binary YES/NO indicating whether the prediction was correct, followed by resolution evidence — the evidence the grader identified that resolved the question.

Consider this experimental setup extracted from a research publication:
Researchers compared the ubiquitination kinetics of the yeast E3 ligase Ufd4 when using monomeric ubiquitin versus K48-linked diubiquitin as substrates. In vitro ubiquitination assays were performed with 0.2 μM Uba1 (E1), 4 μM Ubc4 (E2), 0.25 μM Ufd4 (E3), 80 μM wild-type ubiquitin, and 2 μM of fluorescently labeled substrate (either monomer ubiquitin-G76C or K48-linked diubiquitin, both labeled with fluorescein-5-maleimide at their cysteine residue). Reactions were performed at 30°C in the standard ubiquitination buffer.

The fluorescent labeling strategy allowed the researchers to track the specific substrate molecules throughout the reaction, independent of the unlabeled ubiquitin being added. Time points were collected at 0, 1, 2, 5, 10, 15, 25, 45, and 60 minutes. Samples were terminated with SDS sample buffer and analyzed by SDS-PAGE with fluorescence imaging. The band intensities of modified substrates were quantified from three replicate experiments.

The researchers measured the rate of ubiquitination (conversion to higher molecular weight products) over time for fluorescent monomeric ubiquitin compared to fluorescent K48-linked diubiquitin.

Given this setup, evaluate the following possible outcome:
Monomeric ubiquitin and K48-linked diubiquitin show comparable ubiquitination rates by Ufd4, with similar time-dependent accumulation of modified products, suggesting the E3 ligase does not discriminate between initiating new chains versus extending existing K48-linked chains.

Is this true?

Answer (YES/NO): NO